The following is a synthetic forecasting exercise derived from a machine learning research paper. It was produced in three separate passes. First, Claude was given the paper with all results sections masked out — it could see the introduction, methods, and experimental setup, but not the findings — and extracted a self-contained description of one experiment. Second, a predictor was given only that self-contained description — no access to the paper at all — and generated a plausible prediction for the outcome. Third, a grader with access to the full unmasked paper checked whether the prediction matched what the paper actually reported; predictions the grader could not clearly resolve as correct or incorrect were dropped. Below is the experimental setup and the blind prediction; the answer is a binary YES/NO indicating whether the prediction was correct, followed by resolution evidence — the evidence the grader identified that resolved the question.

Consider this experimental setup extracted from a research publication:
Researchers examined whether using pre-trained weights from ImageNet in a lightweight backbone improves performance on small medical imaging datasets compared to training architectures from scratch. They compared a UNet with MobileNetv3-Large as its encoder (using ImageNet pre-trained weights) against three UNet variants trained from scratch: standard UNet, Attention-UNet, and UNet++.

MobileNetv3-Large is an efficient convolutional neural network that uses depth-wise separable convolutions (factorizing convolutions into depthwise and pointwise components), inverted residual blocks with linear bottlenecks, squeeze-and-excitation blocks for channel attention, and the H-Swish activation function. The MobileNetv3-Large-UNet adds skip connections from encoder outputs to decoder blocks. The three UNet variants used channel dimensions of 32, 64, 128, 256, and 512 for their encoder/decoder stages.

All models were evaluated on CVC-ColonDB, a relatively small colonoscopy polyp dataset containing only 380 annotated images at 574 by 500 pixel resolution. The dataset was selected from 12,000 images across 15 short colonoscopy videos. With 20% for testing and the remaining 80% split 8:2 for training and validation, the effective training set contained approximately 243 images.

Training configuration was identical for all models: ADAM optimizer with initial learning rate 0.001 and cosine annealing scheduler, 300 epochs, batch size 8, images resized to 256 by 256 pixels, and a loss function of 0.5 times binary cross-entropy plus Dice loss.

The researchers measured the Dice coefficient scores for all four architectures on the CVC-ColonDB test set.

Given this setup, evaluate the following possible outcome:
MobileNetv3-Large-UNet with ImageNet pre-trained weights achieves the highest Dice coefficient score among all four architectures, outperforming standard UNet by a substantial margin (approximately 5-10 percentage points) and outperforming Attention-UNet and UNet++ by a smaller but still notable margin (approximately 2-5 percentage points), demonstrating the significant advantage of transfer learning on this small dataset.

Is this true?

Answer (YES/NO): NO